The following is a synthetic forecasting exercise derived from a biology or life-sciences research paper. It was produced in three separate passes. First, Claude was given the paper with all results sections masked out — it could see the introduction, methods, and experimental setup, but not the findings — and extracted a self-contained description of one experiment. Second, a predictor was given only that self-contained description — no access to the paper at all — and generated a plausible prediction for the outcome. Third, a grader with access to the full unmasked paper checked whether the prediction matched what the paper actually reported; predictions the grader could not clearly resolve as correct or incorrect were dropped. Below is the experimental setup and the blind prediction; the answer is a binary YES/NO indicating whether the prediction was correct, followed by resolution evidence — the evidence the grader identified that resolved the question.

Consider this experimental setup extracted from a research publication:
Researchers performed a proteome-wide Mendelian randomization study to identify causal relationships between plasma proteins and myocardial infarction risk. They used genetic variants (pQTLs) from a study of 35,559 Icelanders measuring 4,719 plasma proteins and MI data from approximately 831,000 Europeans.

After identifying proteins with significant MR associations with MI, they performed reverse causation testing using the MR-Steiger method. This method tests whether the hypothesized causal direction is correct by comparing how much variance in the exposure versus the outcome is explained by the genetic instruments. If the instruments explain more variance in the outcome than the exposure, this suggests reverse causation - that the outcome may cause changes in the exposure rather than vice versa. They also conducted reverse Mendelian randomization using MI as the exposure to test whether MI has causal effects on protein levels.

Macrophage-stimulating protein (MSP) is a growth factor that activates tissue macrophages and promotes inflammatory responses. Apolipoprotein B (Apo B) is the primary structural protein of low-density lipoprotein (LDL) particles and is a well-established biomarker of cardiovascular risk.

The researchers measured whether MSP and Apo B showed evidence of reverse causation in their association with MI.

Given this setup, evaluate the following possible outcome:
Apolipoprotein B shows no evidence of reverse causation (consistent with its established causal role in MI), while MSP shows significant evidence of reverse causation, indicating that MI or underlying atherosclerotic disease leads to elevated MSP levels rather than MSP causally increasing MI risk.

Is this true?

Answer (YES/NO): NO